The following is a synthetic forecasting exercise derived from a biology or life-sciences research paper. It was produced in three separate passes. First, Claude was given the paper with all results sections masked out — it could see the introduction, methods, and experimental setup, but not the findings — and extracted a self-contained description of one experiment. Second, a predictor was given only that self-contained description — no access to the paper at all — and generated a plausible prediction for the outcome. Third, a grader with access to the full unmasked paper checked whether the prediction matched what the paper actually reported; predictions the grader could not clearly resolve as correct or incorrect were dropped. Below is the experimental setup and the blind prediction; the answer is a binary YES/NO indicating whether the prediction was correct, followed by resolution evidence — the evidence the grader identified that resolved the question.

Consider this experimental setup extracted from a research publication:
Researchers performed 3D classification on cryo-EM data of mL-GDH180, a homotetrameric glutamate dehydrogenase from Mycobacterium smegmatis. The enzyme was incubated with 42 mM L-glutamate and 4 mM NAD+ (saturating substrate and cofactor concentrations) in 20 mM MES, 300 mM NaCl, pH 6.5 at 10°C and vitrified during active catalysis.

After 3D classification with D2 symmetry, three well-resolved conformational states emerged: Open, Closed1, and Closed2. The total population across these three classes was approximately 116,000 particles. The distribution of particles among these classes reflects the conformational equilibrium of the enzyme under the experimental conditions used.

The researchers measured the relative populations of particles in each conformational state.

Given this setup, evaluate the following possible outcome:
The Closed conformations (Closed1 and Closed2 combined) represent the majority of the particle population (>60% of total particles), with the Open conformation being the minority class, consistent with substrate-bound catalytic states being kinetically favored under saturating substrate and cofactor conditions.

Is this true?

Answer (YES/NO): YES